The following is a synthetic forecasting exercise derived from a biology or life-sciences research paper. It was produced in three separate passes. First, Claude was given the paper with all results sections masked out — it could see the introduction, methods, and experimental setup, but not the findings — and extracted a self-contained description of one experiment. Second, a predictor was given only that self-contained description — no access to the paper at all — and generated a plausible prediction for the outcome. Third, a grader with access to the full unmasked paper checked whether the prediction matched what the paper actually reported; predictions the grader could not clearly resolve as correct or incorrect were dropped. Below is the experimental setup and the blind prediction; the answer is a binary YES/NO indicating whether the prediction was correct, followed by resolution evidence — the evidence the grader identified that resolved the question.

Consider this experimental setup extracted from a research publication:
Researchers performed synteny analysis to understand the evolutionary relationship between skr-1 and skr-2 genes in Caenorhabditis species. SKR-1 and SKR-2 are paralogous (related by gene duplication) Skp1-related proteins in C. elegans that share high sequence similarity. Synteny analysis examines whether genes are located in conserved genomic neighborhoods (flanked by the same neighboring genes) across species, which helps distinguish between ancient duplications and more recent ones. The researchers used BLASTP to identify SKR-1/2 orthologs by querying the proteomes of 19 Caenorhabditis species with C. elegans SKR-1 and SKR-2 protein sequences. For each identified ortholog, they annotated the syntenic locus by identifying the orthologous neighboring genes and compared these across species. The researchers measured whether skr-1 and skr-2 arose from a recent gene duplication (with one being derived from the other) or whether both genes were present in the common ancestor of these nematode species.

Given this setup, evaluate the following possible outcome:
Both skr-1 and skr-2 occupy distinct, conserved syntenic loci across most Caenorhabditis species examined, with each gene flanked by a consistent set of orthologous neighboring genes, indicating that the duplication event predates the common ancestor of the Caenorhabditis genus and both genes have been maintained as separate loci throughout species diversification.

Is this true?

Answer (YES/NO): NO